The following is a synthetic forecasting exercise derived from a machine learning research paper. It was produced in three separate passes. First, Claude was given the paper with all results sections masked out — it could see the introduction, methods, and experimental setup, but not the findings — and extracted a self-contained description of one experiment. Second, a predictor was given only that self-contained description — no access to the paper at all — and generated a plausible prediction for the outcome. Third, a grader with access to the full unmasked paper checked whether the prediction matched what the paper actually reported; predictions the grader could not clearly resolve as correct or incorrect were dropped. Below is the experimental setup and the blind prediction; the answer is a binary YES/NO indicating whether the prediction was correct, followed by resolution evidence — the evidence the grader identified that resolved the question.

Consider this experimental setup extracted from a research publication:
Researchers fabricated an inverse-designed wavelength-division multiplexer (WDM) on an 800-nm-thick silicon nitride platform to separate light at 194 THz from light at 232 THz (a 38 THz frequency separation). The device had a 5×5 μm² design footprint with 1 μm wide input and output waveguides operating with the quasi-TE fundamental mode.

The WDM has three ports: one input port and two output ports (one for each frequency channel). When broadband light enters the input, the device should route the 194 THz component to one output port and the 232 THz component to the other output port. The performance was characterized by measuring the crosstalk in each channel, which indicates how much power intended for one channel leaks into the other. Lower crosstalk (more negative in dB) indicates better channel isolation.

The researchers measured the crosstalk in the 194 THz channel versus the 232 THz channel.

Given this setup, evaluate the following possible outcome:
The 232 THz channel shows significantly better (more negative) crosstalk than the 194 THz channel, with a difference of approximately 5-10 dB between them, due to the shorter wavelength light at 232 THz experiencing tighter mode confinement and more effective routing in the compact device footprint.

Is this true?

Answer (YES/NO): NO